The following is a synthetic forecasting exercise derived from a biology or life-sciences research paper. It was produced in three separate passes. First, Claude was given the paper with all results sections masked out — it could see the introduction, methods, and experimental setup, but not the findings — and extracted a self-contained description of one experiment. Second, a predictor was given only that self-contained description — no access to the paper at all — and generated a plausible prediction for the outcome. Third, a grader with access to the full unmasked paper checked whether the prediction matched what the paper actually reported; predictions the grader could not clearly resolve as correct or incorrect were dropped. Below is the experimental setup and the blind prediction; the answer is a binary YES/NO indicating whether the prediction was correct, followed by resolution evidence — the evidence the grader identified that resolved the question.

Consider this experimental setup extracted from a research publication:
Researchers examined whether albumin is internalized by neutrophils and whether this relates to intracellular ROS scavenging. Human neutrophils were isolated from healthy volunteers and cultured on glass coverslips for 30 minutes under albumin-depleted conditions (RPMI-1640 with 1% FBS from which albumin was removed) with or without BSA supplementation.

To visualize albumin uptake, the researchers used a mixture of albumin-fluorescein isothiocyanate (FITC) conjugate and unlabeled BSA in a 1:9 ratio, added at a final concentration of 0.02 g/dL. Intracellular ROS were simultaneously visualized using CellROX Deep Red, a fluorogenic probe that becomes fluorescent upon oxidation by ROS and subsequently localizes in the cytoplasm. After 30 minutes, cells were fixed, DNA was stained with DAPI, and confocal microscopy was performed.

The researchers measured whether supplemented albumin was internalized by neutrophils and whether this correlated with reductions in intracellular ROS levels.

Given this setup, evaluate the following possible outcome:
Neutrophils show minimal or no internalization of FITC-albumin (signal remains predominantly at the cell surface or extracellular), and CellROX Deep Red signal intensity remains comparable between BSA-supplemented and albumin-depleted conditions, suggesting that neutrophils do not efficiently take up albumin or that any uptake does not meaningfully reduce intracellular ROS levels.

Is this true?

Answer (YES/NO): NO